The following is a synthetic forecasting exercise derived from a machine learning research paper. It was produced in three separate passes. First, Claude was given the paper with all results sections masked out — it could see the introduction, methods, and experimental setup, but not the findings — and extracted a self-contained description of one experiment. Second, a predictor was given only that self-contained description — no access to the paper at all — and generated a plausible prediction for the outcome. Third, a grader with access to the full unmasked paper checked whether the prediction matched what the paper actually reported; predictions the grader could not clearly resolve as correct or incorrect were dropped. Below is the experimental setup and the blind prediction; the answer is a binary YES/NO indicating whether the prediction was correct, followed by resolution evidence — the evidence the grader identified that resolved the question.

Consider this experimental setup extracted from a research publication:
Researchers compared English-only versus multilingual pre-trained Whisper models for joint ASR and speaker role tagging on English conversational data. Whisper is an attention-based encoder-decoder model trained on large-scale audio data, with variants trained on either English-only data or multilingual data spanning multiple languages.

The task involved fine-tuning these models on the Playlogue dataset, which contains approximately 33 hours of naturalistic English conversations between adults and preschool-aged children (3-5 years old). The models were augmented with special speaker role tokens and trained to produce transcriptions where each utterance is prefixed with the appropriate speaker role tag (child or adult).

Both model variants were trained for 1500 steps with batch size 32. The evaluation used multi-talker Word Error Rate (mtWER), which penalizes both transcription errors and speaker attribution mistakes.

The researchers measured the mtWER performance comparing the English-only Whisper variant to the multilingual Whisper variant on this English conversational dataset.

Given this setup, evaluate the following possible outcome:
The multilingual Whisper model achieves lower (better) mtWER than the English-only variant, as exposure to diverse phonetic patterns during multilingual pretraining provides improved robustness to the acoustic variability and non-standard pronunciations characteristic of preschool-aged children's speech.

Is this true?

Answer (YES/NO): NO